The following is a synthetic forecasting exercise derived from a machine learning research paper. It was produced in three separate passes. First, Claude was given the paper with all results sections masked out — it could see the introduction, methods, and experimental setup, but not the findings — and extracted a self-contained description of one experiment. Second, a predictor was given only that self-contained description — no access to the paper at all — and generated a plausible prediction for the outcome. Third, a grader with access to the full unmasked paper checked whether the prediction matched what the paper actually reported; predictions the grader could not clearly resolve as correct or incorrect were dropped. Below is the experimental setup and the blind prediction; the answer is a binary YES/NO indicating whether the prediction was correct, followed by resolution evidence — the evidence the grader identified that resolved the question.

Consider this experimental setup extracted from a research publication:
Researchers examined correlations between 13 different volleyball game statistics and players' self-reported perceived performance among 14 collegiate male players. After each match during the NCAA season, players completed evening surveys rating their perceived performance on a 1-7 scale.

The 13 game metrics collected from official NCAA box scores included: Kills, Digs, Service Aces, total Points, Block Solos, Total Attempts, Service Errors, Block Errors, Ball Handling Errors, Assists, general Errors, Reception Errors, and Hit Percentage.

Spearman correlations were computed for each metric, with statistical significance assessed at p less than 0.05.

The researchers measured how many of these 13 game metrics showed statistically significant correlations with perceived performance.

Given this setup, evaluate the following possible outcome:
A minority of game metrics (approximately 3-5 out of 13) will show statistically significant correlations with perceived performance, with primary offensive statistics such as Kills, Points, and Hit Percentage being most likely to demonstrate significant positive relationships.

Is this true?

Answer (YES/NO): NO